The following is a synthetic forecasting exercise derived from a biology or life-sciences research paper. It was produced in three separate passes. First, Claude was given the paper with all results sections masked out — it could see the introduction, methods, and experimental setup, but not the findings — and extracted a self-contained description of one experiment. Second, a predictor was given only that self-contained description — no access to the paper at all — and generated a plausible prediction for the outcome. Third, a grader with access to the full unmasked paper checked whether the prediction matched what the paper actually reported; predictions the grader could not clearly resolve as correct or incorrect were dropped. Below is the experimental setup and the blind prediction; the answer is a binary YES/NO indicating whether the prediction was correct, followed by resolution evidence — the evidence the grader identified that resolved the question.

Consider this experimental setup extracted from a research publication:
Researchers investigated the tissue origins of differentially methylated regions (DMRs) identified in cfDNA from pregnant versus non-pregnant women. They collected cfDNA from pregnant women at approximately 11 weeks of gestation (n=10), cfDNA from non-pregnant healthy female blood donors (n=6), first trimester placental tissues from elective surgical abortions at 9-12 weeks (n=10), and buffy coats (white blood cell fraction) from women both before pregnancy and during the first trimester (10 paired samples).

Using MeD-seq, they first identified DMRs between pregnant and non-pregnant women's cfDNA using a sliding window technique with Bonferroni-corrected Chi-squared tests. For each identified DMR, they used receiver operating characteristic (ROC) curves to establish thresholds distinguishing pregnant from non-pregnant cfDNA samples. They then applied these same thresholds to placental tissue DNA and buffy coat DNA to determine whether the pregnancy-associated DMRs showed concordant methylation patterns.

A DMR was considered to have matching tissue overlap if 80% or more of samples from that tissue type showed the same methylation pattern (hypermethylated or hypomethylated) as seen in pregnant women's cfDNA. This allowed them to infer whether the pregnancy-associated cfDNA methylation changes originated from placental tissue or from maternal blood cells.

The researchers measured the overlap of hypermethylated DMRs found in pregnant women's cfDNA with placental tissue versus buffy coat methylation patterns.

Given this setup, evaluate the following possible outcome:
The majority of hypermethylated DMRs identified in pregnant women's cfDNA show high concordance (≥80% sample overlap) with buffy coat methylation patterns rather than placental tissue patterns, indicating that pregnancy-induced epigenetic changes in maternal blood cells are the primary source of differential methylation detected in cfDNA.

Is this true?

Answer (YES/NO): NO